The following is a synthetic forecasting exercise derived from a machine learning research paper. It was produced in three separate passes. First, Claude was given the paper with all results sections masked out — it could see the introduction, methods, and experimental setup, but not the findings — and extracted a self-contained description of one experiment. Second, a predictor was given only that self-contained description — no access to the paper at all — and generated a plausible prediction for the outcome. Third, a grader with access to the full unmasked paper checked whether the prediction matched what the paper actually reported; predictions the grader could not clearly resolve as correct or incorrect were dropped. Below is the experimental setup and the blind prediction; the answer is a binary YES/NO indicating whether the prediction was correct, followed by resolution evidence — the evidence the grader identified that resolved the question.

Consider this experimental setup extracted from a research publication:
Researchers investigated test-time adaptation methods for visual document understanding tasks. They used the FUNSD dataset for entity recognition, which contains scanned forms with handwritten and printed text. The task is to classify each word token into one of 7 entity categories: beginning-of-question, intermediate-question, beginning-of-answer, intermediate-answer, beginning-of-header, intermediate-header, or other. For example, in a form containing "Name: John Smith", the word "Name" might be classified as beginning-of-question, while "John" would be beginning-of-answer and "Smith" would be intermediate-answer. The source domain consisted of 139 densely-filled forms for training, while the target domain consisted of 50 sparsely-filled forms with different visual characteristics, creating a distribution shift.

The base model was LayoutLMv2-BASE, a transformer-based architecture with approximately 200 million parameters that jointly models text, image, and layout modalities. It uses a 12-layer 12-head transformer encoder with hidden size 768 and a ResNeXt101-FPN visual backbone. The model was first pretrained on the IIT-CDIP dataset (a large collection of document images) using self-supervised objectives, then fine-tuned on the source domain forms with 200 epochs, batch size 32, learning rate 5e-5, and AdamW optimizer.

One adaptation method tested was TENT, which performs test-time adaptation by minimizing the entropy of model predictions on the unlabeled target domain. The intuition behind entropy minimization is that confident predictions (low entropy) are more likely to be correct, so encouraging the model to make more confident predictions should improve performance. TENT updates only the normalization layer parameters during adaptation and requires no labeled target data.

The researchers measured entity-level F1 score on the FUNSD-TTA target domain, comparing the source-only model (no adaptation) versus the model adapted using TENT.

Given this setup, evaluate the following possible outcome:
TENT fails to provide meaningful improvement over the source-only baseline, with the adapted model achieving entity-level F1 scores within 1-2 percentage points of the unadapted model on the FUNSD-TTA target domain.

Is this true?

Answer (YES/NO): YES